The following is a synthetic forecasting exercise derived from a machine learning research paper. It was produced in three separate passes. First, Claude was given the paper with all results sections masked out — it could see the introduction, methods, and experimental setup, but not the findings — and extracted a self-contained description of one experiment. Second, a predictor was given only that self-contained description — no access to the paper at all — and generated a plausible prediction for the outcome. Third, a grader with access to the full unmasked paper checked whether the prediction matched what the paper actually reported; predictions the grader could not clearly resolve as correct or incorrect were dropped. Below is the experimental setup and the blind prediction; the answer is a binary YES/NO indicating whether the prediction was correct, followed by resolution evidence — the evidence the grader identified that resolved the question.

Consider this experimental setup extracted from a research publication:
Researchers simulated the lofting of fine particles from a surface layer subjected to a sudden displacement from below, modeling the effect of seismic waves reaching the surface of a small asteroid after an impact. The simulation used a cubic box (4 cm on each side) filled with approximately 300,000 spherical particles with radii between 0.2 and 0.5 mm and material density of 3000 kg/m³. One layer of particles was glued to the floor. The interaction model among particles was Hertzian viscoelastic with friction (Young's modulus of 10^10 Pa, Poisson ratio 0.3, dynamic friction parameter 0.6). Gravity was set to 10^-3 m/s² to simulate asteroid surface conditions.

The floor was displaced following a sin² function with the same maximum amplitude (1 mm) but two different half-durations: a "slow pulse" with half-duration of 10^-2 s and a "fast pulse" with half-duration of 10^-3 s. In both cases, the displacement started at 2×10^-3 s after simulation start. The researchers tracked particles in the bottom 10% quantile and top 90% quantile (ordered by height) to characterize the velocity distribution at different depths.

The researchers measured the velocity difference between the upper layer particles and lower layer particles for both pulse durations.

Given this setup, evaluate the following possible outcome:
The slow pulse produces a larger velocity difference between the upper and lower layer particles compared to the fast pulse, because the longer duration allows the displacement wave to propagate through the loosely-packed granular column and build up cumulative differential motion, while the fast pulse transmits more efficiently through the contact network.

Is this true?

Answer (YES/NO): NO